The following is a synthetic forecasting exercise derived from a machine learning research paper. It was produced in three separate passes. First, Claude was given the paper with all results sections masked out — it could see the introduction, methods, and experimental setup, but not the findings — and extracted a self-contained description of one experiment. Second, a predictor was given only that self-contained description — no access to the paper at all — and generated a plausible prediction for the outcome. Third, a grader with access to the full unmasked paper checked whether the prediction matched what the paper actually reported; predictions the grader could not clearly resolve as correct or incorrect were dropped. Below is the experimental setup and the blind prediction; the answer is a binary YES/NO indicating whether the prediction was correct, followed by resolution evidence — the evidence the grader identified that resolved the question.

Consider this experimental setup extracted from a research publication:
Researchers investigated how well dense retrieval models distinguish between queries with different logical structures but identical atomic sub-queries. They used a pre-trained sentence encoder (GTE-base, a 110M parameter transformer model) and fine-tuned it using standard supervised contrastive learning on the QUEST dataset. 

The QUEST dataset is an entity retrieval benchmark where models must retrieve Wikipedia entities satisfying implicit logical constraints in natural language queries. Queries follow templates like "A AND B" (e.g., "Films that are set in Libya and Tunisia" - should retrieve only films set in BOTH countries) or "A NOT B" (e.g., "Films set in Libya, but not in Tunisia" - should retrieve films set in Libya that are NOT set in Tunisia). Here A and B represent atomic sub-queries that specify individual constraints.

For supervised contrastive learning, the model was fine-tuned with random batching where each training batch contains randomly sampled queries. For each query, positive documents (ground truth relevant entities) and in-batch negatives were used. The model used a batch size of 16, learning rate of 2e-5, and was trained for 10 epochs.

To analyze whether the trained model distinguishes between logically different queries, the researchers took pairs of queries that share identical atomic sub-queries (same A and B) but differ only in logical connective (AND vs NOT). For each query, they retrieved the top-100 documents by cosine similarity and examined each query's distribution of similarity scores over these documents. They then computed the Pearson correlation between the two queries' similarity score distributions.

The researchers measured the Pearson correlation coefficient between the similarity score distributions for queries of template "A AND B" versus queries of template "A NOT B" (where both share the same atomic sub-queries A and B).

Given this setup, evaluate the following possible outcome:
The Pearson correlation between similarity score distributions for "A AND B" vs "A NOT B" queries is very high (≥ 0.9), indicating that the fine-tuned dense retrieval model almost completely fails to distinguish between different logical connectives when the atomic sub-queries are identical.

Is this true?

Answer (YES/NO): NO